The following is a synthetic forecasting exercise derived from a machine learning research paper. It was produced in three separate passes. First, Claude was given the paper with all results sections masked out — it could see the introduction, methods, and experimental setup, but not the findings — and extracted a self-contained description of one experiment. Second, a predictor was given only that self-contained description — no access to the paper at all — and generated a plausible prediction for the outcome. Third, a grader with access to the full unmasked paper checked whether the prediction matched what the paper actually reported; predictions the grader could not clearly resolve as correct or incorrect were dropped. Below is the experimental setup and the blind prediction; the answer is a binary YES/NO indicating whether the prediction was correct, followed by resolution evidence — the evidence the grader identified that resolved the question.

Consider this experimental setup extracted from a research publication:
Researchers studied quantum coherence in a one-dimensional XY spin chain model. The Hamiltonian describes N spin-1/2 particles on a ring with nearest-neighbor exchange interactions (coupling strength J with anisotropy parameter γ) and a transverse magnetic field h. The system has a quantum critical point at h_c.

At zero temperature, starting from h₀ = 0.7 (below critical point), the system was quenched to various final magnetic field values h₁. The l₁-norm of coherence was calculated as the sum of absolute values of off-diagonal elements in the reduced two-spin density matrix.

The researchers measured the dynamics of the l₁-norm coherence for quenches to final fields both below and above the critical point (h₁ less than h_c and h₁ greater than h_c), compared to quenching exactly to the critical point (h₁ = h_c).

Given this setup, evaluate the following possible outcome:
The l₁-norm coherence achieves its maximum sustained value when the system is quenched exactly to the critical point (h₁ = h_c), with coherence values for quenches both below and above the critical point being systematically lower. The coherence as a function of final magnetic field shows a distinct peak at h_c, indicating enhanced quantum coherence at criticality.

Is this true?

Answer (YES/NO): NO